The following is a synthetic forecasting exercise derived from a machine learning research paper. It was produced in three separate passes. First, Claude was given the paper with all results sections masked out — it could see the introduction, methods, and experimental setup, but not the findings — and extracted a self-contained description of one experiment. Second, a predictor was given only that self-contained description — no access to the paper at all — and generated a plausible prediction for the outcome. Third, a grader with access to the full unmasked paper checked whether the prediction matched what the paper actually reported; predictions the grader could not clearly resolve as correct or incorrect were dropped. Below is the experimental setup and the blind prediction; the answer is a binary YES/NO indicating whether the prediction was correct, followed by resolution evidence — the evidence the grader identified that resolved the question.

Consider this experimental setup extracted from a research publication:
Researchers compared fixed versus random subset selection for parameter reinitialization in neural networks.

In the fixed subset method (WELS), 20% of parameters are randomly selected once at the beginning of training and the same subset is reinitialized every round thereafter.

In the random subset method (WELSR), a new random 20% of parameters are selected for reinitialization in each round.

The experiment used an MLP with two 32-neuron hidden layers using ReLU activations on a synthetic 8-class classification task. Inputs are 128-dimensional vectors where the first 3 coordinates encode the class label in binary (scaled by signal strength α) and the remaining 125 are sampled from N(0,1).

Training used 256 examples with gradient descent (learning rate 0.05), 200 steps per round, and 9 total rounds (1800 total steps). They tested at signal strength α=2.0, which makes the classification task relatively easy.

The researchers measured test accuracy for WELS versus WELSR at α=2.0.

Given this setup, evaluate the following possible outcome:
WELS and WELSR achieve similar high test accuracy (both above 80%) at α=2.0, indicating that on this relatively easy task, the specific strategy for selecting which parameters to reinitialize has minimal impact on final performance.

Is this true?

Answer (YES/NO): YES